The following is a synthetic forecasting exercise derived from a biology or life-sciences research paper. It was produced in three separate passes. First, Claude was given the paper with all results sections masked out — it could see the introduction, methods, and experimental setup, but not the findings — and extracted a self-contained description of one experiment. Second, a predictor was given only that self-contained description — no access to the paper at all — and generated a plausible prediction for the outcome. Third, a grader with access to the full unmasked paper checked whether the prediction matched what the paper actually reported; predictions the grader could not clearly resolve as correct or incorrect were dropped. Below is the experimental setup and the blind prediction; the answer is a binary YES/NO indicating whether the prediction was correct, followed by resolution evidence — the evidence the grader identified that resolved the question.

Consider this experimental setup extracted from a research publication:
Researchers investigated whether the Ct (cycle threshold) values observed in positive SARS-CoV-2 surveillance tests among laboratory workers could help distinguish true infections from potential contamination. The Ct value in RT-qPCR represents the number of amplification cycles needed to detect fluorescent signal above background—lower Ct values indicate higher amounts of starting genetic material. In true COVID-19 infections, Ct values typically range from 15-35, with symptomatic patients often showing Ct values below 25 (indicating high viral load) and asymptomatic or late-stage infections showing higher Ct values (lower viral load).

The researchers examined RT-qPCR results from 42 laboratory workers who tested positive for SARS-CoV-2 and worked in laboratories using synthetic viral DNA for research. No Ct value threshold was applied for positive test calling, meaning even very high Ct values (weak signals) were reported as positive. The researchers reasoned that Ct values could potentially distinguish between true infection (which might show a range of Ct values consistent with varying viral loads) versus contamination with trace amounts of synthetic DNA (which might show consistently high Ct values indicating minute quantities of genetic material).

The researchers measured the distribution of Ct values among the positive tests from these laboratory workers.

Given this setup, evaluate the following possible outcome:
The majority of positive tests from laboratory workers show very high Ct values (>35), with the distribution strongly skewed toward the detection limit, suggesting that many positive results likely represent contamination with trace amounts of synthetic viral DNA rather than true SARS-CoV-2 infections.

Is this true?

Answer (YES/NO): YES